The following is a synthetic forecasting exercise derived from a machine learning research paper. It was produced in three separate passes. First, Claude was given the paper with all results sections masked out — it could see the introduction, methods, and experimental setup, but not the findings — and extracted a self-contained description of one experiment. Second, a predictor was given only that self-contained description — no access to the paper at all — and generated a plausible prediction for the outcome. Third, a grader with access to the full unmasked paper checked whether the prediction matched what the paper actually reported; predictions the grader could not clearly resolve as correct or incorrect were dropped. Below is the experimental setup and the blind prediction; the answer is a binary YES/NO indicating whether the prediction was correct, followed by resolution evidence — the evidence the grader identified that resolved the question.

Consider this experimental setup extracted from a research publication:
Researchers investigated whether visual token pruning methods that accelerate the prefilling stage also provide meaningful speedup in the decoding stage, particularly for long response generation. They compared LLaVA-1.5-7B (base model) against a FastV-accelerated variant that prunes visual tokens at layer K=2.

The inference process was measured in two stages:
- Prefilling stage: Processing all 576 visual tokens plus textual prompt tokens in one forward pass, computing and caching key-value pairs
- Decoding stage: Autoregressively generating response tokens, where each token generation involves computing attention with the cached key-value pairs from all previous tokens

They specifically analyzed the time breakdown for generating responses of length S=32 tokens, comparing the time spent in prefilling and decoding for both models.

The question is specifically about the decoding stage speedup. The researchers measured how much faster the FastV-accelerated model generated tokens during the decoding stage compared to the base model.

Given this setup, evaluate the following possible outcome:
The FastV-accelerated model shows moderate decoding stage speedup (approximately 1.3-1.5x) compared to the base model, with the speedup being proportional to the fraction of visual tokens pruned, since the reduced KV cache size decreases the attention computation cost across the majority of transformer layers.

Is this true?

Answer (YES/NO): NO